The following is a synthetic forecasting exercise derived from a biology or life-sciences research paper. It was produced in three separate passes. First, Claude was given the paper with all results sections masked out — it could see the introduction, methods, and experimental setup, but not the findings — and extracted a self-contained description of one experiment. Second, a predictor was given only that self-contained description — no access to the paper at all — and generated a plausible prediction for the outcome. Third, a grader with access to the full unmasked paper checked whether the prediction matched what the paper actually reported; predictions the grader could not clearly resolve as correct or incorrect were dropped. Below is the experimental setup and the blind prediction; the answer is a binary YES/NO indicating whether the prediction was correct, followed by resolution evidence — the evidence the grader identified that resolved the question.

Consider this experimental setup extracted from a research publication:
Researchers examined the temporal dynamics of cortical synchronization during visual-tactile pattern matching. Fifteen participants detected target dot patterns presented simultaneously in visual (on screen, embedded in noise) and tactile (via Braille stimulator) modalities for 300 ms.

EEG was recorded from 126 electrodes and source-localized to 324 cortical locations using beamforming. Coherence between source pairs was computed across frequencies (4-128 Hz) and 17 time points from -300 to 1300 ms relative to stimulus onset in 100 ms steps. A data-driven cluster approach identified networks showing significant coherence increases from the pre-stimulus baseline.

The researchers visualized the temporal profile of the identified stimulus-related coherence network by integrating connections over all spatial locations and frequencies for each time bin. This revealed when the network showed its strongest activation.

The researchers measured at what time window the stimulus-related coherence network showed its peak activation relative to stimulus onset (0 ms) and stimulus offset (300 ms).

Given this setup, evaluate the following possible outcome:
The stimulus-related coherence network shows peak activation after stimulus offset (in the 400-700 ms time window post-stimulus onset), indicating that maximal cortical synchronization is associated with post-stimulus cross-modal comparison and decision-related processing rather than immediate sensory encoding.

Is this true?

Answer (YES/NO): NO